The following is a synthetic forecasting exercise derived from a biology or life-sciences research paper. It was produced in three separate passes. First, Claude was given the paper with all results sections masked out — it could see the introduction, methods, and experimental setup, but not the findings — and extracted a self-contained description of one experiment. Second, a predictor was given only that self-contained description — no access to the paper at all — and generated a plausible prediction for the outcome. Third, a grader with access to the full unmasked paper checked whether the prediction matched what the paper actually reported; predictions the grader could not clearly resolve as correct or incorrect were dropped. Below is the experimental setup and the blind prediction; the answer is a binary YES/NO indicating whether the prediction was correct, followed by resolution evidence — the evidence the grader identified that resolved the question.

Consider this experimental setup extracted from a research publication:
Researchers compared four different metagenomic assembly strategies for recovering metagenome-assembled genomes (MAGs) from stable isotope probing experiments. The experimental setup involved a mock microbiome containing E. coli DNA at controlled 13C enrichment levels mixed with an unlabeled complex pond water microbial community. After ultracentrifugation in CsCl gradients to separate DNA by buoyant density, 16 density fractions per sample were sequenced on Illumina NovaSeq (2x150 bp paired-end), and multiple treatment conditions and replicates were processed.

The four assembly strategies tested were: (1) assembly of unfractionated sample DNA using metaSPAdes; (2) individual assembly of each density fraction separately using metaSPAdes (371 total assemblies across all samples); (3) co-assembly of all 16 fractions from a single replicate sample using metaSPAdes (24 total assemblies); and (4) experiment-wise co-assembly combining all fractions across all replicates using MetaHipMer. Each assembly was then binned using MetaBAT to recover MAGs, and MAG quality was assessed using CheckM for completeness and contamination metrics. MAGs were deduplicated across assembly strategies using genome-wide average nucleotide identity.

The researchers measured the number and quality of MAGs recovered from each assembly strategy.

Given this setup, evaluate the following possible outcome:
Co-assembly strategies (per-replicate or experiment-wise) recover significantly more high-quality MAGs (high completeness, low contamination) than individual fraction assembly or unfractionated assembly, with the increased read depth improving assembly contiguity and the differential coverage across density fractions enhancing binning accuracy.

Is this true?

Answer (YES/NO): NO